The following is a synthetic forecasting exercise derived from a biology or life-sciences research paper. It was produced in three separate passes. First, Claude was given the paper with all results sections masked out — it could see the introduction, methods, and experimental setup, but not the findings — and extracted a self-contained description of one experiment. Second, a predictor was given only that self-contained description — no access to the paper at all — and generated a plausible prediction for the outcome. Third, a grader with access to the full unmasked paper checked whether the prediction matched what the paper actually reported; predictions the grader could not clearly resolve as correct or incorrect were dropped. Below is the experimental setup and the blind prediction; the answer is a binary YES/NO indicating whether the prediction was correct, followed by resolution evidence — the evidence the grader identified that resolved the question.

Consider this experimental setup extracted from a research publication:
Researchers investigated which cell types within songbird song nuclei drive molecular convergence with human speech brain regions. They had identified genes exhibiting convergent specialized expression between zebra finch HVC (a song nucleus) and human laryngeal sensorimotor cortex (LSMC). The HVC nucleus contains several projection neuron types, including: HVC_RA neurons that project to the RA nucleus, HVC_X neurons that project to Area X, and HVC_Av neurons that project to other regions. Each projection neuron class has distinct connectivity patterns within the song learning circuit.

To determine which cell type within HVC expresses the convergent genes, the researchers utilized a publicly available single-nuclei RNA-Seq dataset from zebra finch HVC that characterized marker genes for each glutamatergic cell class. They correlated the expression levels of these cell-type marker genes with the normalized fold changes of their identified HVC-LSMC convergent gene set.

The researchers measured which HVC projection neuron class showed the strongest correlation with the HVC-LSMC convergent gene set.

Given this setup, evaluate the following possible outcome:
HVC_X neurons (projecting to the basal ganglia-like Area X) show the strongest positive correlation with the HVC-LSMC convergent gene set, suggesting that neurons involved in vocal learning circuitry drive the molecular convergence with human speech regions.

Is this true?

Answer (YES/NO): NO